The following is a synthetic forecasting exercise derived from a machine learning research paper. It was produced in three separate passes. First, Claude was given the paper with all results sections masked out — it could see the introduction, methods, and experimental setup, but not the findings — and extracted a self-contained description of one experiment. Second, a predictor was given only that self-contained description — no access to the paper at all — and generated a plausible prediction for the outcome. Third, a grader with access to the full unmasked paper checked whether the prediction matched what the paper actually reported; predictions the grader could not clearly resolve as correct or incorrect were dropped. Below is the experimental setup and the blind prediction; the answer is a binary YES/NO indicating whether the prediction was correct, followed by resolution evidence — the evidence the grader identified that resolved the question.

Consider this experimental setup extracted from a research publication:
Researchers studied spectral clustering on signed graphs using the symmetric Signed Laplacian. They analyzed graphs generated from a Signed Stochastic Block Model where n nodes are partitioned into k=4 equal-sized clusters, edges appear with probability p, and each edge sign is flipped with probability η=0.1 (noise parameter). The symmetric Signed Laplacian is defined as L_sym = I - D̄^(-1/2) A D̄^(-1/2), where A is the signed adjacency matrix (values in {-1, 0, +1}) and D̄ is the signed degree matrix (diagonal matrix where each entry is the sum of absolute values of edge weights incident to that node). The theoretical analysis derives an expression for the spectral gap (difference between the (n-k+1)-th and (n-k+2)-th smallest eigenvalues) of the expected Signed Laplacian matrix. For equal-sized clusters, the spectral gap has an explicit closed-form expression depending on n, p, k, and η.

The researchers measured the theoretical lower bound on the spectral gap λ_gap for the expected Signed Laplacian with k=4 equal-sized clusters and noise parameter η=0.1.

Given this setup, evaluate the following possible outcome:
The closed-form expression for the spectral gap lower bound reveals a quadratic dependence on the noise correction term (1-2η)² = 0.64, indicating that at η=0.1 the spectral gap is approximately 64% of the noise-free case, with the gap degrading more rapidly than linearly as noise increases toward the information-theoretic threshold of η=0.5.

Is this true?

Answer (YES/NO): NO